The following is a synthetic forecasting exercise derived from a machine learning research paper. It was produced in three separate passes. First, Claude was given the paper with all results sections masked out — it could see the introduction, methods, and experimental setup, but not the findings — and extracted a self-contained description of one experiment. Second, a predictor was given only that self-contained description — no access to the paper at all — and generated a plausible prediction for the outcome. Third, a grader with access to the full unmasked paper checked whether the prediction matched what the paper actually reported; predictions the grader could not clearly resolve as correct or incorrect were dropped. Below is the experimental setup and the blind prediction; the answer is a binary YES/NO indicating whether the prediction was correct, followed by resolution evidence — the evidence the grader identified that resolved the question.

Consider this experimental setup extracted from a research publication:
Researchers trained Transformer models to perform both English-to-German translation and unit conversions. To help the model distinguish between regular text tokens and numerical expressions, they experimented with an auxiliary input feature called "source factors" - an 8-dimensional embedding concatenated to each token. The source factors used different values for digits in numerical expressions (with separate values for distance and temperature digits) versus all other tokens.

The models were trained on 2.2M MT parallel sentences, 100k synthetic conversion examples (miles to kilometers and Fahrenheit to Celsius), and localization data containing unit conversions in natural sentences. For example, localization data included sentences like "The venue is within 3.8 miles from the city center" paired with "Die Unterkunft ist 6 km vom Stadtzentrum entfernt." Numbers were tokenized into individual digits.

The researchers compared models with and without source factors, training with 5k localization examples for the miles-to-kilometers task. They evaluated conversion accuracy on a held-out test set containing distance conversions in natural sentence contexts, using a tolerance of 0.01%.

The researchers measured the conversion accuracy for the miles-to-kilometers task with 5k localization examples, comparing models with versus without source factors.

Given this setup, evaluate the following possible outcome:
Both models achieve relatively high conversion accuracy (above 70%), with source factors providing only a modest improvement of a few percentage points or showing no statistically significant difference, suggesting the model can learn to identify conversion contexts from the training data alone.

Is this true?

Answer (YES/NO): NO